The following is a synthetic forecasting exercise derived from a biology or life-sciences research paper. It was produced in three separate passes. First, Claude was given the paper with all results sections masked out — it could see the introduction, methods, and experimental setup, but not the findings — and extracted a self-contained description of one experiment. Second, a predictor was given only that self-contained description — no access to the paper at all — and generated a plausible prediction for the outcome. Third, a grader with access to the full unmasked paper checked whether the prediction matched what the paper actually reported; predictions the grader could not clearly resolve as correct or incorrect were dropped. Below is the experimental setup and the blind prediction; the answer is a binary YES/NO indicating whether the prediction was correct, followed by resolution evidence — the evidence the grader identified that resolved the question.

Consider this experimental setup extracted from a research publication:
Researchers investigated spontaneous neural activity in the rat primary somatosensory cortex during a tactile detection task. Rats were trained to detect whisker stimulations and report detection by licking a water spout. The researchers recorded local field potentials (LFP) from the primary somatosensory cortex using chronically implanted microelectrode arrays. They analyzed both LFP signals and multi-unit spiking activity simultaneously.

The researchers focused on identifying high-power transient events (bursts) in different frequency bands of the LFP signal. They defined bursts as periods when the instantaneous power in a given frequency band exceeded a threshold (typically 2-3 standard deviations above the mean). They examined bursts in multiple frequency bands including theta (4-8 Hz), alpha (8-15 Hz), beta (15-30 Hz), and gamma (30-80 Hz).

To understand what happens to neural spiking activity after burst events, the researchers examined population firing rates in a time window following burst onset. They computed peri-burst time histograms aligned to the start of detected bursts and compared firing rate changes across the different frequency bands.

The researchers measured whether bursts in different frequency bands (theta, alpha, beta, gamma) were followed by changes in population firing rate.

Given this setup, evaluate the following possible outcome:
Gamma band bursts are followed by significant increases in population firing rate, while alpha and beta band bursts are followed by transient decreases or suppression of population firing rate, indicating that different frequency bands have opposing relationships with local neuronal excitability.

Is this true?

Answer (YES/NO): NO